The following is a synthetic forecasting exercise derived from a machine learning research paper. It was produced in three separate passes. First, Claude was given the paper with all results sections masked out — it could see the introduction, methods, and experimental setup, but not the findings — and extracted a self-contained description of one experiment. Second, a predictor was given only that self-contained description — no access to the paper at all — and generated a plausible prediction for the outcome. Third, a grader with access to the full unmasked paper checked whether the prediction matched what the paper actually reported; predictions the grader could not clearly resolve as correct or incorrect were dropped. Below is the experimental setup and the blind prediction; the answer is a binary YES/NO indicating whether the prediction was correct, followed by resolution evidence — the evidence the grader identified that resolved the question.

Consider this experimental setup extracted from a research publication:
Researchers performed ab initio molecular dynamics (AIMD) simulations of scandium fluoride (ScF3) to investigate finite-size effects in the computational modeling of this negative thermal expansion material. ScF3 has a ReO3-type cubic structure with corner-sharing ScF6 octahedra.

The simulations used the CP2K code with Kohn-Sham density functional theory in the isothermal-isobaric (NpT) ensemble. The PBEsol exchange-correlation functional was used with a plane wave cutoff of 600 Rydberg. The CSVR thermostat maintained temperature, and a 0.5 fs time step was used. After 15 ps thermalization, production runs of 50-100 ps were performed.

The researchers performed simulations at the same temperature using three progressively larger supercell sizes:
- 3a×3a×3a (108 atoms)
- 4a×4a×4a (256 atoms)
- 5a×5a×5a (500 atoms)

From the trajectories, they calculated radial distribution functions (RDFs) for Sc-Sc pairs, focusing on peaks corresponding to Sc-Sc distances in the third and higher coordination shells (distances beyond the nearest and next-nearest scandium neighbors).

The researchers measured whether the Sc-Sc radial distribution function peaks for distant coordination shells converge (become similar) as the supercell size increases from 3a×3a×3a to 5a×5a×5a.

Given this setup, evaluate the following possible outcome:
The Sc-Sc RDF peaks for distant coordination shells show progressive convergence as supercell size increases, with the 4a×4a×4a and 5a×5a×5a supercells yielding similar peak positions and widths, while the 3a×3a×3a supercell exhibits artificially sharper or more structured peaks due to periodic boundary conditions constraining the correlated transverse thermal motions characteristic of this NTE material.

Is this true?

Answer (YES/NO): NO